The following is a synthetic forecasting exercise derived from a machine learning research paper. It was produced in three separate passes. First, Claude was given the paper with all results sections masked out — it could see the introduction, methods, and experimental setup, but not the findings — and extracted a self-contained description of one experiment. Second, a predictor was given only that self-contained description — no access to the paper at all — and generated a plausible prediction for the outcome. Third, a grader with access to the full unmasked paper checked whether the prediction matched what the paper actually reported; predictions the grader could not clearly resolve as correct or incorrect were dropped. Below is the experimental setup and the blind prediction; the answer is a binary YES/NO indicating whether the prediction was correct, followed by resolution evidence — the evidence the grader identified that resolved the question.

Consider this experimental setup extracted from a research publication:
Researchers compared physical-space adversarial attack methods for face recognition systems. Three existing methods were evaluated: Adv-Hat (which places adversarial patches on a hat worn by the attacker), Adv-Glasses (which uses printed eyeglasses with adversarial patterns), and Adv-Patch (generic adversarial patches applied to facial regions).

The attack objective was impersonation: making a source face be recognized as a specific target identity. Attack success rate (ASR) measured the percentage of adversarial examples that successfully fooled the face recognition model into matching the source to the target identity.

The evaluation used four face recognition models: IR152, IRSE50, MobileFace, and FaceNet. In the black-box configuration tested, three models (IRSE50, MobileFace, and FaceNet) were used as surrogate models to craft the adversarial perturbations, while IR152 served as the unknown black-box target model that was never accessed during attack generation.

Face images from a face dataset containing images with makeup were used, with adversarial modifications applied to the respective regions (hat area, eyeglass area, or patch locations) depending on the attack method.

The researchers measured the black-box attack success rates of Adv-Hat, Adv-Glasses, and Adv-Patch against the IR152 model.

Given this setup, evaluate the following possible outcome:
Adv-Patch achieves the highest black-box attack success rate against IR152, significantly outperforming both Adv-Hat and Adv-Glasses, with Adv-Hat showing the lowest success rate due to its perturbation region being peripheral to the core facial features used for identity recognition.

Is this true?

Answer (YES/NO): NO